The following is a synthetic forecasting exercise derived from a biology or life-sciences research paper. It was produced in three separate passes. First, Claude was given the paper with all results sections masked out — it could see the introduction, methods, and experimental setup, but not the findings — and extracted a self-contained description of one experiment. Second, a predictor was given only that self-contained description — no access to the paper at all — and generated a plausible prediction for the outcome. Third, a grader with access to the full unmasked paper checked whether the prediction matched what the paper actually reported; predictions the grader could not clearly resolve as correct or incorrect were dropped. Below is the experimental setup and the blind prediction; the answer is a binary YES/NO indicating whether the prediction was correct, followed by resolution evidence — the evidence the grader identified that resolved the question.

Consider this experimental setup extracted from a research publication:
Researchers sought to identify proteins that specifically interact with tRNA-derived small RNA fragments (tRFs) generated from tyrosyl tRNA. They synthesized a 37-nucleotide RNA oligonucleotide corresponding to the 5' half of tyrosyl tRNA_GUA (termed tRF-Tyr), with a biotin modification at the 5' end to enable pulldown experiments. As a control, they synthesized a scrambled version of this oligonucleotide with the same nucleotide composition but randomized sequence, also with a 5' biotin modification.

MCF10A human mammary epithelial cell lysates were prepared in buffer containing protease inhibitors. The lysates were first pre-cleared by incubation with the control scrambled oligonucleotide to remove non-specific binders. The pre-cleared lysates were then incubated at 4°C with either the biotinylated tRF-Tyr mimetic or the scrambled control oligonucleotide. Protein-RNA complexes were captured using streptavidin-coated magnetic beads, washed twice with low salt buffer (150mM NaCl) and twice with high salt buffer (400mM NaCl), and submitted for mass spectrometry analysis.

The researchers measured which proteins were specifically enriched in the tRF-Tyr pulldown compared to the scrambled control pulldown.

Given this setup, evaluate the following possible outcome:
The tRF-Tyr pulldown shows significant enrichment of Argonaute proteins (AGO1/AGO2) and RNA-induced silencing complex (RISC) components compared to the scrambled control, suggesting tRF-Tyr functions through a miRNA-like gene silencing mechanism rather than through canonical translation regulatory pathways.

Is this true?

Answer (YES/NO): NO